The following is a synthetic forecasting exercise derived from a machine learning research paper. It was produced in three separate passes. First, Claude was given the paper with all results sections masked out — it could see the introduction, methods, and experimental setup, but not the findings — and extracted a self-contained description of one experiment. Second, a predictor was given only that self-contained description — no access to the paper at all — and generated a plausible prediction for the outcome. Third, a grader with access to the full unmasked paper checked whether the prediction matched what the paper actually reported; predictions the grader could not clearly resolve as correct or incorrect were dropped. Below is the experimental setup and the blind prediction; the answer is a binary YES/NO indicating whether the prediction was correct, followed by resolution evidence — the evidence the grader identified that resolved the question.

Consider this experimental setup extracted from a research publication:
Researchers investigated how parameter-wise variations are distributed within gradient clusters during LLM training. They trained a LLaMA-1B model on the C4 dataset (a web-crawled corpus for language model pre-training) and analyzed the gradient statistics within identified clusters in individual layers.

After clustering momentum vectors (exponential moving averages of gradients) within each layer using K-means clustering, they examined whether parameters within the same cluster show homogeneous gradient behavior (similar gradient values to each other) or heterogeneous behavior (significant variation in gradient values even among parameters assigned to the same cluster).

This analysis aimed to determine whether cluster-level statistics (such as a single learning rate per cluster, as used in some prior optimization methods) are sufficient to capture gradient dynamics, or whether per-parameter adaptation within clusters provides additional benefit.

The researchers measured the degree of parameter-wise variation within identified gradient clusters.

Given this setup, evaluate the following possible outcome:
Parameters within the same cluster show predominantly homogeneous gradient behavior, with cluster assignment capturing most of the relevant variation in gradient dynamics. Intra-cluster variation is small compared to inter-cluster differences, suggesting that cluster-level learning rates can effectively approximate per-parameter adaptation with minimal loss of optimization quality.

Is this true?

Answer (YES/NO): NO